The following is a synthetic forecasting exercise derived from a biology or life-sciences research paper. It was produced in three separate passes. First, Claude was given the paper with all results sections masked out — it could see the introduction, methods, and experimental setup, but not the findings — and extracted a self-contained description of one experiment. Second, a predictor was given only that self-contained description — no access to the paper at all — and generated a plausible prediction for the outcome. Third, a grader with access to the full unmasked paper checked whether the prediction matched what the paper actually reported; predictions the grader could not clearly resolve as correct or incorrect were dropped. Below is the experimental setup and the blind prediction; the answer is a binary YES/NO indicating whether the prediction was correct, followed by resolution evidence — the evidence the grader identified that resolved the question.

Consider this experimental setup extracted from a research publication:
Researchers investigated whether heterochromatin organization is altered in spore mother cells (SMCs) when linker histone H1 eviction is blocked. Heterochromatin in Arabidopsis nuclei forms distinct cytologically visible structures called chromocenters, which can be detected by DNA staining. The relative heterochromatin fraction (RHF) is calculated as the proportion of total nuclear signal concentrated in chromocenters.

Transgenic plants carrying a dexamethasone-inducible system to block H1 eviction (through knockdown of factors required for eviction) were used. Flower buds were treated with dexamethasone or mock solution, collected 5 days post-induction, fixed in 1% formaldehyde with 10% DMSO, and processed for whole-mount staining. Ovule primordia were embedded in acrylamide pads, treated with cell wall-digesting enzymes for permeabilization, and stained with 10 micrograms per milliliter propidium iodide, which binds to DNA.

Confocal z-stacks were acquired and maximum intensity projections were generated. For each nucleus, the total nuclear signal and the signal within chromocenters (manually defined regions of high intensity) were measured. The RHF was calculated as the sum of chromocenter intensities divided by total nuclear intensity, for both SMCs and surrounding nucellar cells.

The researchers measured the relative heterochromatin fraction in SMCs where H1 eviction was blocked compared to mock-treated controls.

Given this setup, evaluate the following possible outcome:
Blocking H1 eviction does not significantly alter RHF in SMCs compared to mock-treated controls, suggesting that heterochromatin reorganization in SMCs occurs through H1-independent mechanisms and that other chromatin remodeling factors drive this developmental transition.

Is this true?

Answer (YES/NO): NO